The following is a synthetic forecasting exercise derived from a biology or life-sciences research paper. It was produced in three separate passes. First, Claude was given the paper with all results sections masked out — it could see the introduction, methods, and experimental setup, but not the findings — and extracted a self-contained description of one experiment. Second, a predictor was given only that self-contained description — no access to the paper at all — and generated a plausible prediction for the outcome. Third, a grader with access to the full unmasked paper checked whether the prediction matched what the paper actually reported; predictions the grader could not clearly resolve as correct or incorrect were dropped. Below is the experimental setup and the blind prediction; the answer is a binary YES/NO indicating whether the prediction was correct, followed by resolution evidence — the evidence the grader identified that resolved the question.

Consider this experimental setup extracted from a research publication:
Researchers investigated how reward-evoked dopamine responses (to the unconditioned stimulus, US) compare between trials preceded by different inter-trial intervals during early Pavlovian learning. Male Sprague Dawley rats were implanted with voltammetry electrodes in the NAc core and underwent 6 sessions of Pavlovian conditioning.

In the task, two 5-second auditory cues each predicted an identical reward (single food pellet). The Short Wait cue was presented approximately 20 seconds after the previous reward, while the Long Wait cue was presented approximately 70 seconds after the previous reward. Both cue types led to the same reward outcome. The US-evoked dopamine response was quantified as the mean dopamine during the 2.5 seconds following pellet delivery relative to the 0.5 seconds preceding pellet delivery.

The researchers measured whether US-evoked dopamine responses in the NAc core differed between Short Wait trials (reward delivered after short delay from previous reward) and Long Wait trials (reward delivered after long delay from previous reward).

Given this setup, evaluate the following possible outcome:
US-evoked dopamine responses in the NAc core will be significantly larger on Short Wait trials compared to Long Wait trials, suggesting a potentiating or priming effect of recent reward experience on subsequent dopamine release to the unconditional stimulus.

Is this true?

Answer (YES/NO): NO